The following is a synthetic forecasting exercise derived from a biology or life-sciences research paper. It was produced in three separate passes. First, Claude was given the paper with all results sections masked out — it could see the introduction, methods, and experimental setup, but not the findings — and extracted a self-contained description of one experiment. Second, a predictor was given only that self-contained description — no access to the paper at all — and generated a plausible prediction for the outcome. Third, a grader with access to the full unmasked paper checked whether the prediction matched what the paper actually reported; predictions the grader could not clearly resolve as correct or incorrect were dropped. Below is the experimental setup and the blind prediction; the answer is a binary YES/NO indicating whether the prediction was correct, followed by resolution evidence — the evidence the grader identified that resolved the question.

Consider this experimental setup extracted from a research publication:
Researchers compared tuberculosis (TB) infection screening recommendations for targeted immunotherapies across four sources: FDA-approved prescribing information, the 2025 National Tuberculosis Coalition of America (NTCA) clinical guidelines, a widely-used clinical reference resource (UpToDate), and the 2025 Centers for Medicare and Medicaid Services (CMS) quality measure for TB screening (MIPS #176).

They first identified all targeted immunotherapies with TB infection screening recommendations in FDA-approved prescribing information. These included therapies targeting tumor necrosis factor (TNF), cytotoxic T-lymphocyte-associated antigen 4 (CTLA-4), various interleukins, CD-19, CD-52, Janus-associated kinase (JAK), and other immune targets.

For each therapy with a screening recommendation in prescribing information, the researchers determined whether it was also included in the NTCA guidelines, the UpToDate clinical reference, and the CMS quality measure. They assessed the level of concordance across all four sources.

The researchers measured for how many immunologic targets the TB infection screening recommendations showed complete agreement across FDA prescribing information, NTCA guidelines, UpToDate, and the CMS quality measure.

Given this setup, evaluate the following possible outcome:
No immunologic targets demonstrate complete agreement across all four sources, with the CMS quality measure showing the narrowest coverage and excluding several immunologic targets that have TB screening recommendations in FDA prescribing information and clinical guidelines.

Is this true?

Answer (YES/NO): NO